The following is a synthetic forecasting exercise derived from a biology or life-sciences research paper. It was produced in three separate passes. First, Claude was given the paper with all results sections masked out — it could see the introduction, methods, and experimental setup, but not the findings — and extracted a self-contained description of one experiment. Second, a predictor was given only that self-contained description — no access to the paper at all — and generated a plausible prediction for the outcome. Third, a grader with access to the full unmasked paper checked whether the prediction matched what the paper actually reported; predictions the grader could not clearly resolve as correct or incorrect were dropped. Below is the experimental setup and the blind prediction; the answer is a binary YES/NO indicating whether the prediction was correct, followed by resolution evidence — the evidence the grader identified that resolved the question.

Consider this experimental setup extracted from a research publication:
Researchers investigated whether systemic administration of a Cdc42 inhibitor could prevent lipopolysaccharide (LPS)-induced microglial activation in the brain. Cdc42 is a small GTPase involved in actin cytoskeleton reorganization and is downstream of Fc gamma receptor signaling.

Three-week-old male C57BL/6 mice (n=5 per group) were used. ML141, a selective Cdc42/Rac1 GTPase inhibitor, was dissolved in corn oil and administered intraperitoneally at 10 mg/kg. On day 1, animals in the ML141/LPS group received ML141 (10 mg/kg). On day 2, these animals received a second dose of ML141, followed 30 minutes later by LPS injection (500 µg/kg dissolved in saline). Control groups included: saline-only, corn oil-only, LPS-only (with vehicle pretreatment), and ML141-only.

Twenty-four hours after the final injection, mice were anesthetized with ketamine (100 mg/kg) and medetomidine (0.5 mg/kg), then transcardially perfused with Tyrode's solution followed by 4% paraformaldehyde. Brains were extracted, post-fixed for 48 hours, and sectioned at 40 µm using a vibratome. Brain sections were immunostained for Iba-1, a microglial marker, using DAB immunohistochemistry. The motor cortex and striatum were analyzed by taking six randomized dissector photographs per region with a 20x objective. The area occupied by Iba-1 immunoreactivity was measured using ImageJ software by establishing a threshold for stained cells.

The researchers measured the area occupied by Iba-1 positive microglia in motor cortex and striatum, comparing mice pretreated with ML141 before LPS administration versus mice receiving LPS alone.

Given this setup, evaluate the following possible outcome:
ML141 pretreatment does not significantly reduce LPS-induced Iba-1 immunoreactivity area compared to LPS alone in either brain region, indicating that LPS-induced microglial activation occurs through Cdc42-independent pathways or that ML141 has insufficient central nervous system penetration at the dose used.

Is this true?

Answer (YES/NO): NO